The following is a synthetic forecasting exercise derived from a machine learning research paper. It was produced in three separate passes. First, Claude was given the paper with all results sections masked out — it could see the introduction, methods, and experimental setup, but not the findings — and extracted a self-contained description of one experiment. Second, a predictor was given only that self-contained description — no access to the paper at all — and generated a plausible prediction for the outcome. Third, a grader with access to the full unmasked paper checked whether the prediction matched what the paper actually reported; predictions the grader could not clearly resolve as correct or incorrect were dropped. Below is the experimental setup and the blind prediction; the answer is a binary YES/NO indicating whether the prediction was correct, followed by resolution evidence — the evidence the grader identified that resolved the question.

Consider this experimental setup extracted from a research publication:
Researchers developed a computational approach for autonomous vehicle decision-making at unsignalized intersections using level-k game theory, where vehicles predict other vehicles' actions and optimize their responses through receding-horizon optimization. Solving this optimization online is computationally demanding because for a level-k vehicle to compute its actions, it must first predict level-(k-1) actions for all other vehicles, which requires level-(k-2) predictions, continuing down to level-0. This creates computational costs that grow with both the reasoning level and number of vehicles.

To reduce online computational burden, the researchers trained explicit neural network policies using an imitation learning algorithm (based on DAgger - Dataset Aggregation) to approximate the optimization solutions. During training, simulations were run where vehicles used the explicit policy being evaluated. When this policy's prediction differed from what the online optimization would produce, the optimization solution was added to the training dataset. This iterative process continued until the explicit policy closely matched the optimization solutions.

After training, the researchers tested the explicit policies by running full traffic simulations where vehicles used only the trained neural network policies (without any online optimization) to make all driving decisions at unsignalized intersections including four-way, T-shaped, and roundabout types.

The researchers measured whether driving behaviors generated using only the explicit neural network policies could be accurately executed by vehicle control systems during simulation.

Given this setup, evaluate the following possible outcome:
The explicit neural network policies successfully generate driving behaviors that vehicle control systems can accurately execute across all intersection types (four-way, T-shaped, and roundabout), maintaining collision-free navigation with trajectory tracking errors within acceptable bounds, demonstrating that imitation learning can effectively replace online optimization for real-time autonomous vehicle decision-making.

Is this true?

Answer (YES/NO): NO